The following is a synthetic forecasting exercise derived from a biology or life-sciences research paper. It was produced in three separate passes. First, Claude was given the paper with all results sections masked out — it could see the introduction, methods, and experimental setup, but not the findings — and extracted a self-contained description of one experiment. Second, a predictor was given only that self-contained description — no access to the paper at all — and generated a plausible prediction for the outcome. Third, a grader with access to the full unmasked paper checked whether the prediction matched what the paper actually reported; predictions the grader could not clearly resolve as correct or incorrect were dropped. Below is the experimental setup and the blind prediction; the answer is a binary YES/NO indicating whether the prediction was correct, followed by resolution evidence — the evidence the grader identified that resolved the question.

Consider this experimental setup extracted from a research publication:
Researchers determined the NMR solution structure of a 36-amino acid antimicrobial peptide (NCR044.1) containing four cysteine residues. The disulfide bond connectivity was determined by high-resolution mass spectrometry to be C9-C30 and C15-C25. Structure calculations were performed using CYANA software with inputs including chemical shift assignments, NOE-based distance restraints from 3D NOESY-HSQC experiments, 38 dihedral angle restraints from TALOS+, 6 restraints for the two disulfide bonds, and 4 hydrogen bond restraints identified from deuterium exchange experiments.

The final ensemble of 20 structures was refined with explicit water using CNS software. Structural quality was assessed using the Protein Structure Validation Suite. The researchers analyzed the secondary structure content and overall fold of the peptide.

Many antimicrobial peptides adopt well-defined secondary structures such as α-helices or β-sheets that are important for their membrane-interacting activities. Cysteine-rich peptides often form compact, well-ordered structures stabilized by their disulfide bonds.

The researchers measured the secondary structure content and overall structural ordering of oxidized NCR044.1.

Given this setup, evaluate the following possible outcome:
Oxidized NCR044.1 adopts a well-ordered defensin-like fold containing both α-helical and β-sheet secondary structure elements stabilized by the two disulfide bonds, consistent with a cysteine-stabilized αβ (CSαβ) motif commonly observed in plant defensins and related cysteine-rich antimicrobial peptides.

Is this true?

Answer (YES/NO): NO